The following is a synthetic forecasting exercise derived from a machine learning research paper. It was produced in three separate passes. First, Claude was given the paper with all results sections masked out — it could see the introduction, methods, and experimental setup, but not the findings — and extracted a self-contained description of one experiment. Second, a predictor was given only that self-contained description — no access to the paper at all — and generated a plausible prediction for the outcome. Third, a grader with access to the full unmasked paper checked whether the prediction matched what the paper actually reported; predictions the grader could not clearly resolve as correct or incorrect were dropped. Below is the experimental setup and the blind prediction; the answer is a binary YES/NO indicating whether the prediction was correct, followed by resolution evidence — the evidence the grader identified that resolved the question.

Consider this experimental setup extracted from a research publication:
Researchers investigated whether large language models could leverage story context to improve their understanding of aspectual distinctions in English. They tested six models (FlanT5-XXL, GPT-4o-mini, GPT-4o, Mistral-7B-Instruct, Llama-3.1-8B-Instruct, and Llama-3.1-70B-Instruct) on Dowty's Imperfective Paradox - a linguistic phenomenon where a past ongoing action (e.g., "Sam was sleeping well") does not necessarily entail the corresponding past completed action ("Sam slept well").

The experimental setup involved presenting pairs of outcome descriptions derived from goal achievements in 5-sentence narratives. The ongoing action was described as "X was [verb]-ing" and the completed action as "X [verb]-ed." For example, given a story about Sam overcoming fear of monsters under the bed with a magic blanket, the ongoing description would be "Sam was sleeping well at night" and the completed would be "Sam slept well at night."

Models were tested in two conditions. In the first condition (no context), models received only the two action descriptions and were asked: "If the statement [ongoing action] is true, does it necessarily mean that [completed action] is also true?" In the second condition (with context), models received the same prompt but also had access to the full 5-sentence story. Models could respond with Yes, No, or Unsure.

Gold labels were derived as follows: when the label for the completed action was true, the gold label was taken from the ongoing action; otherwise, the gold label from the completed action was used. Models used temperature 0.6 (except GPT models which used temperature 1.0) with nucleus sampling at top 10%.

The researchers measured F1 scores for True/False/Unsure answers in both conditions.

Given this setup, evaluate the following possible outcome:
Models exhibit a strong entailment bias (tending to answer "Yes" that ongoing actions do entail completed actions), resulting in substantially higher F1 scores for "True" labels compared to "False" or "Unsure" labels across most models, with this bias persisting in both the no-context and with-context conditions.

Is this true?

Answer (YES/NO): NO